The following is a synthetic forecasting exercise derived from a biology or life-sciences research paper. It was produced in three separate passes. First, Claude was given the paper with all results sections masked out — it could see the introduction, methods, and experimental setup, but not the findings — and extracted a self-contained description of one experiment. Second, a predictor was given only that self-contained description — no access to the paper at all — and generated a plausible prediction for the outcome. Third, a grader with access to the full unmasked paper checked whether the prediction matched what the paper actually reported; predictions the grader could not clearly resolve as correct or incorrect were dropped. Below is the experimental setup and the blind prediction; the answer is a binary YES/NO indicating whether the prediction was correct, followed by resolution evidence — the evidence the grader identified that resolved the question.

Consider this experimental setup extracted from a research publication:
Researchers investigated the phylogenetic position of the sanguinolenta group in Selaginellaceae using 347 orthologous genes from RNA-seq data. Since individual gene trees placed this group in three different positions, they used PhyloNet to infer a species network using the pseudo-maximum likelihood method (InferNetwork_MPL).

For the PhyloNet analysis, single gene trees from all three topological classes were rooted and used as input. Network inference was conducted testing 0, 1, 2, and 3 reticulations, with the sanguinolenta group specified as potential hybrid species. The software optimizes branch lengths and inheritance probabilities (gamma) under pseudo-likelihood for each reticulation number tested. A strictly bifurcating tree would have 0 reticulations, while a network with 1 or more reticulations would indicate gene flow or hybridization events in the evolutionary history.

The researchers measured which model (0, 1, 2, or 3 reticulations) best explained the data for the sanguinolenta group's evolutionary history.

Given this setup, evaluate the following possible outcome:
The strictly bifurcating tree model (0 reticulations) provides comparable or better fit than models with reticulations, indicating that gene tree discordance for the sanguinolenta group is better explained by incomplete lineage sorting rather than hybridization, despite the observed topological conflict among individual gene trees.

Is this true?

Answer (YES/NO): NO